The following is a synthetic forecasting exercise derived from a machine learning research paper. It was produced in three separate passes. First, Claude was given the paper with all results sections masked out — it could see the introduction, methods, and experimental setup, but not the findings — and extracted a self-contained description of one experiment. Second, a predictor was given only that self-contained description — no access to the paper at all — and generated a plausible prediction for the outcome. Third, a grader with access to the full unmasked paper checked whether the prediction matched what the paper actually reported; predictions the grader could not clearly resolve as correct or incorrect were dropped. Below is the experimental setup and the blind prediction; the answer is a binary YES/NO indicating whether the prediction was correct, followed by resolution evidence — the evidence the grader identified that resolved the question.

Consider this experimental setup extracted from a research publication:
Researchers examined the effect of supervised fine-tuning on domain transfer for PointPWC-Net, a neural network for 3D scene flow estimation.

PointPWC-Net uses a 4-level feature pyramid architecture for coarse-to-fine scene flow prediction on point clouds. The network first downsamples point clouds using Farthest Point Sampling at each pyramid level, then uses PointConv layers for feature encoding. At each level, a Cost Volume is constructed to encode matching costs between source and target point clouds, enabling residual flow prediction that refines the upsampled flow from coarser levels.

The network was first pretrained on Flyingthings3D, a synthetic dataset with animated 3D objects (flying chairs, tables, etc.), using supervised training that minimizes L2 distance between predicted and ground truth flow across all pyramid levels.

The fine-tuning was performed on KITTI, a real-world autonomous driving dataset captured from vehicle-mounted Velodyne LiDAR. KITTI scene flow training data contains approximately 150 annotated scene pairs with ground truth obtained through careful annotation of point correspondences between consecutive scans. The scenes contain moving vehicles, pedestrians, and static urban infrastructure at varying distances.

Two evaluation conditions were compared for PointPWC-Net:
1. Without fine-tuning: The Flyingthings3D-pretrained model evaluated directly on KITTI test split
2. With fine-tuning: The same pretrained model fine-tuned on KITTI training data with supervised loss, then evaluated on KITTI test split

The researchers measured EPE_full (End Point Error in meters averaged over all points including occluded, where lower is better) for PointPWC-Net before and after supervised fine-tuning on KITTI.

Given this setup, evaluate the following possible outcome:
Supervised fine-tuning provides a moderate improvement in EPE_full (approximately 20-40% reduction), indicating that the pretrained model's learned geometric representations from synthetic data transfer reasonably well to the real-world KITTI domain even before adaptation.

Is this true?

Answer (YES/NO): NO